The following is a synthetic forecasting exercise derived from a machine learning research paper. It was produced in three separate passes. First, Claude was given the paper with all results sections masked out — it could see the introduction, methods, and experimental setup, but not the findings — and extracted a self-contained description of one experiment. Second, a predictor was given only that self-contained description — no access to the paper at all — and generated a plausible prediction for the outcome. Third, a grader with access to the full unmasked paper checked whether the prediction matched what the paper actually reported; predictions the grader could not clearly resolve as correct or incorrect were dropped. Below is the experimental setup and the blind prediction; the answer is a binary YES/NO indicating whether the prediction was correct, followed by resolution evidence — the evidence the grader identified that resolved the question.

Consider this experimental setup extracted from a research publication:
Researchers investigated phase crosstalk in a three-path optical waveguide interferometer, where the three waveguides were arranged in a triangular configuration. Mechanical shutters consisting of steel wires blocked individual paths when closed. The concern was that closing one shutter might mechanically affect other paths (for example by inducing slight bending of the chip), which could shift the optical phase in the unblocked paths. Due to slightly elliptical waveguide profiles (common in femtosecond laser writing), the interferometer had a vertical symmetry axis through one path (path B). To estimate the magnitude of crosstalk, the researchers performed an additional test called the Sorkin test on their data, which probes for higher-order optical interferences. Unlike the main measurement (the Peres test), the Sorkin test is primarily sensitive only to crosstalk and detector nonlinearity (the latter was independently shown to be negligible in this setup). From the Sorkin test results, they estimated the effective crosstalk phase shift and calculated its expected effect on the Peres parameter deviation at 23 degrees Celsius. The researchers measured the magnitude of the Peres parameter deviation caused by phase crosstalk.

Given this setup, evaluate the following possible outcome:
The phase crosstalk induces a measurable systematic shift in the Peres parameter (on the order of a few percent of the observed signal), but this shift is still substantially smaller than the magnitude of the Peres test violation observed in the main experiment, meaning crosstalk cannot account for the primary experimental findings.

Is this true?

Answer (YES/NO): NO